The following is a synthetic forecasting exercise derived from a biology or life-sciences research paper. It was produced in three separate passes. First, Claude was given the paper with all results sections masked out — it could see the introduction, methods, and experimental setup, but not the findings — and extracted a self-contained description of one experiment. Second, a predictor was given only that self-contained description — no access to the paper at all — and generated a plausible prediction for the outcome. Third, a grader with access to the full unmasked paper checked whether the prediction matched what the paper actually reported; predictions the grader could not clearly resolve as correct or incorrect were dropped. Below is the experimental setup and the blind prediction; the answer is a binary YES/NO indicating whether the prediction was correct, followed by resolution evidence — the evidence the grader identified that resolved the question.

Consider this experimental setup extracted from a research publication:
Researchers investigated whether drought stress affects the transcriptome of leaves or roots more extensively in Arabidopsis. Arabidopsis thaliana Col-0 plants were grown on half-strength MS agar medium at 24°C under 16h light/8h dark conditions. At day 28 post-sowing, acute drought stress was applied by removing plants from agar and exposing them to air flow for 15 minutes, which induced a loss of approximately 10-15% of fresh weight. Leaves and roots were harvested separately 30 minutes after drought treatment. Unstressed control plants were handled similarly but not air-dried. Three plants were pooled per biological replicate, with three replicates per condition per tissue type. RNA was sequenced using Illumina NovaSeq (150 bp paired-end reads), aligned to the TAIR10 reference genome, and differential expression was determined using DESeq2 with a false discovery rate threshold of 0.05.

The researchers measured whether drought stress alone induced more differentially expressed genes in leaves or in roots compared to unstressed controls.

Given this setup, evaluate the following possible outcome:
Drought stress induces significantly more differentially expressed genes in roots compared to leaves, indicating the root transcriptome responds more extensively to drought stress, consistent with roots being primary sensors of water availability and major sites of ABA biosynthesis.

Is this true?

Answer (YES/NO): YES